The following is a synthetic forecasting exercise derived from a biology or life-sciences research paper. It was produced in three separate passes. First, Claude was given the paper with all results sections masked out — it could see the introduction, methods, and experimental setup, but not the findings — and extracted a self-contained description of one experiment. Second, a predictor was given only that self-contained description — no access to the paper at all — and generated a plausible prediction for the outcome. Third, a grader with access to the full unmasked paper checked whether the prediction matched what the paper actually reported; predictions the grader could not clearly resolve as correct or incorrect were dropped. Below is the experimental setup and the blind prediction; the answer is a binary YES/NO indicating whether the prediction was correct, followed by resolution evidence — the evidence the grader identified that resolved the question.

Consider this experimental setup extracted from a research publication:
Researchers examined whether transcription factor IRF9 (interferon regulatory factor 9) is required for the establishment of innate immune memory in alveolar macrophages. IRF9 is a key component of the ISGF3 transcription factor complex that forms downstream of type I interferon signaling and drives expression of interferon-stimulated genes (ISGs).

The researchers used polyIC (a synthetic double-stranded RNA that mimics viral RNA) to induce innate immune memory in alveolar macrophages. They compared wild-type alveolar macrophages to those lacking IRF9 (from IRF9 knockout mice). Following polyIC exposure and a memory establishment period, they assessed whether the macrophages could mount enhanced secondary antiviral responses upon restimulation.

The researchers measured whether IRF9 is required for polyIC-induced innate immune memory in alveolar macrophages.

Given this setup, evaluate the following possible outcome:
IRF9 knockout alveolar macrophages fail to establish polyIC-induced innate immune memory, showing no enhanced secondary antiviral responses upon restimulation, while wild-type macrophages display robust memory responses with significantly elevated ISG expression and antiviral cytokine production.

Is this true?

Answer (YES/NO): YES